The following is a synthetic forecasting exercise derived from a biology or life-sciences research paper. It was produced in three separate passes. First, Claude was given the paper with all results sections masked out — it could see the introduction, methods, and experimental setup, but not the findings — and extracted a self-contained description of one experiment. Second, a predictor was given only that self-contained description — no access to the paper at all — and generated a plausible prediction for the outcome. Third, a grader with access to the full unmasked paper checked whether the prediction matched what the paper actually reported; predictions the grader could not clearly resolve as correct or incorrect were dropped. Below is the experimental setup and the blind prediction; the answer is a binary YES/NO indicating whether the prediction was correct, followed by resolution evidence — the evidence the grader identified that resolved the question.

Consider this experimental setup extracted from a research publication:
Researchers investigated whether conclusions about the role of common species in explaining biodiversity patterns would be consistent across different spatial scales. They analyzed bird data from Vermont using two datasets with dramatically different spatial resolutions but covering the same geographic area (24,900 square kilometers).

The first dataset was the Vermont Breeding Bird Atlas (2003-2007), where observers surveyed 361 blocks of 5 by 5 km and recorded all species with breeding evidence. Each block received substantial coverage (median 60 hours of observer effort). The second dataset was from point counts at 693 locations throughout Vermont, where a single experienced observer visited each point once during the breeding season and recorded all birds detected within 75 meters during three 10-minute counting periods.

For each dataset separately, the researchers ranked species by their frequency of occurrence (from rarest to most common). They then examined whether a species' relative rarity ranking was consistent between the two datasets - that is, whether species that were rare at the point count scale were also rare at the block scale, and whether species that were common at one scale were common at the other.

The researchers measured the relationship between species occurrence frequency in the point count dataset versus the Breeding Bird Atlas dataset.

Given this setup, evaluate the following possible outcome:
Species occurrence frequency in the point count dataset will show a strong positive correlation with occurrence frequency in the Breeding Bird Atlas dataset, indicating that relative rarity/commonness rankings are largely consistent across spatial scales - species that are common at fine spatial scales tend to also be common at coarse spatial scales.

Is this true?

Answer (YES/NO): YES